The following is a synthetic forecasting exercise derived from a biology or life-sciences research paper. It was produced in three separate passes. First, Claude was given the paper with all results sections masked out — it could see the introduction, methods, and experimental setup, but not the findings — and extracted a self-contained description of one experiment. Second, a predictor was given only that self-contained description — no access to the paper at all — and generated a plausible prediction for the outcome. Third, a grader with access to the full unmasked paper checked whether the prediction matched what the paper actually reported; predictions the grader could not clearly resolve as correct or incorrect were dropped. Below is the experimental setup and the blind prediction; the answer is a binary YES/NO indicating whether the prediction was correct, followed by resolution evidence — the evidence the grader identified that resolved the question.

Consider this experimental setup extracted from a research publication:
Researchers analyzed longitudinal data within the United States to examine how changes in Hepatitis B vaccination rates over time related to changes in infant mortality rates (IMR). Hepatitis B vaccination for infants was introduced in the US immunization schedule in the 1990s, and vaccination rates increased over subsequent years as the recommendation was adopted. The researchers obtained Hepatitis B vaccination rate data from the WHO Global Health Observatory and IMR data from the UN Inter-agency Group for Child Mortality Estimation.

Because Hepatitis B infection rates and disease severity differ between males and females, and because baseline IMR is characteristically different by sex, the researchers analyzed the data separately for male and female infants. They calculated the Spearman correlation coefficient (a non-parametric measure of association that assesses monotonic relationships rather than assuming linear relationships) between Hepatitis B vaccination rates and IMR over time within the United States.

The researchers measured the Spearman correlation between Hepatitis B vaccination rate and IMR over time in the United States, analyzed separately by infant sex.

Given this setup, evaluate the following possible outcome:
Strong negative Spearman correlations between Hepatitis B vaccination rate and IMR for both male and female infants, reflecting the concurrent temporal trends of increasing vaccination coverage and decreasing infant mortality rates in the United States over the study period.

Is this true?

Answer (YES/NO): NO